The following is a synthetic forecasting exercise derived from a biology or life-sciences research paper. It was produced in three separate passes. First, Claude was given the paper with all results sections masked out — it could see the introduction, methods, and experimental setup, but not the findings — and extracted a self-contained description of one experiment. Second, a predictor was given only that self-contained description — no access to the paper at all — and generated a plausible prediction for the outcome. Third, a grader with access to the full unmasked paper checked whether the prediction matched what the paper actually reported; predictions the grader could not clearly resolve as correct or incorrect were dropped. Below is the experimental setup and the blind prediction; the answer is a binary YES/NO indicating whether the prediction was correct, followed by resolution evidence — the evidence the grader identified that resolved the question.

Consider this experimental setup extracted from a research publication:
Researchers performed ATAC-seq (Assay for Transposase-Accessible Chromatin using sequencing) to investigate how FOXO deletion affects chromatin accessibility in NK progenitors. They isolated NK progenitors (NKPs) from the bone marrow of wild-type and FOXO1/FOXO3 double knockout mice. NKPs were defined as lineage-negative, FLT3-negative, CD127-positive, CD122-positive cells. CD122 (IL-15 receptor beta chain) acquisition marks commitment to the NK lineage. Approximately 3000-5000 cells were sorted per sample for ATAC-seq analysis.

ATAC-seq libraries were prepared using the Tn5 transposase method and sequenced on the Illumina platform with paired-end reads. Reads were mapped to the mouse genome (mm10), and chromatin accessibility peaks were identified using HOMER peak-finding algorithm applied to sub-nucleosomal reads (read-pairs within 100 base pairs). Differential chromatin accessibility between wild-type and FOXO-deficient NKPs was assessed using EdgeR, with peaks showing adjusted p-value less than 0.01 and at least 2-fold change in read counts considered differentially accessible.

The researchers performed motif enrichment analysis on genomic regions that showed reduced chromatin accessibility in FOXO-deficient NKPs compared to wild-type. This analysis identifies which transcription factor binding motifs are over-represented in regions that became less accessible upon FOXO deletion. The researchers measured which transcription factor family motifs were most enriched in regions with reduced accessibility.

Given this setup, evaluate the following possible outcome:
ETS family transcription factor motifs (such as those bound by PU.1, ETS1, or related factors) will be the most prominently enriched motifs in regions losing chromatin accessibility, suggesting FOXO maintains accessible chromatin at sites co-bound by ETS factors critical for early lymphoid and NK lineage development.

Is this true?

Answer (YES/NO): NO